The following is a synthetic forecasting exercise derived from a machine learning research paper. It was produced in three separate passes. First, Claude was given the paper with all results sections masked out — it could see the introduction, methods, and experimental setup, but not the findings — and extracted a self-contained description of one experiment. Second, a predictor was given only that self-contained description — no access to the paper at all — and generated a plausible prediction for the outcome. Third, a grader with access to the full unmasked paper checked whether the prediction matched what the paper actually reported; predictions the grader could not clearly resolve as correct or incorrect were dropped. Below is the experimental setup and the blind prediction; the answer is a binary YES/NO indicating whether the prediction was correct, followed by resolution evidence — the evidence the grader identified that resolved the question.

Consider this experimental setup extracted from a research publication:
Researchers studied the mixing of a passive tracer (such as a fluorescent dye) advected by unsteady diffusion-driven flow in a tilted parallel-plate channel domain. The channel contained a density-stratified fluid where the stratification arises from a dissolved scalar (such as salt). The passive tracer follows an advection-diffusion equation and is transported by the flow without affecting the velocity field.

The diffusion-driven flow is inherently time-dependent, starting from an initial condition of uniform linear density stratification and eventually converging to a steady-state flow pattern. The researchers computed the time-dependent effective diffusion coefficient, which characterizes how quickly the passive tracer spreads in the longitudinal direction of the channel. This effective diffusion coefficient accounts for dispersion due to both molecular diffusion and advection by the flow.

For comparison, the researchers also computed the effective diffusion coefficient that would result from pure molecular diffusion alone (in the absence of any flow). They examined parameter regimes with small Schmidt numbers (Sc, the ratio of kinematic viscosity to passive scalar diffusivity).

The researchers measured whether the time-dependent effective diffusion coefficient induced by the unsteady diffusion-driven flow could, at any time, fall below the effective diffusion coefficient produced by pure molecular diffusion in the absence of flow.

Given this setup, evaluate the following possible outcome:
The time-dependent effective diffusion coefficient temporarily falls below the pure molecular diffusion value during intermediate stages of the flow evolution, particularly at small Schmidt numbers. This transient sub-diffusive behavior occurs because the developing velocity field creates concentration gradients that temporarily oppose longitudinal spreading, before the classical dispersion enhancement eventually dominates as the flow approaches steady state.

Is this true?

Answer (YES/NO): NO